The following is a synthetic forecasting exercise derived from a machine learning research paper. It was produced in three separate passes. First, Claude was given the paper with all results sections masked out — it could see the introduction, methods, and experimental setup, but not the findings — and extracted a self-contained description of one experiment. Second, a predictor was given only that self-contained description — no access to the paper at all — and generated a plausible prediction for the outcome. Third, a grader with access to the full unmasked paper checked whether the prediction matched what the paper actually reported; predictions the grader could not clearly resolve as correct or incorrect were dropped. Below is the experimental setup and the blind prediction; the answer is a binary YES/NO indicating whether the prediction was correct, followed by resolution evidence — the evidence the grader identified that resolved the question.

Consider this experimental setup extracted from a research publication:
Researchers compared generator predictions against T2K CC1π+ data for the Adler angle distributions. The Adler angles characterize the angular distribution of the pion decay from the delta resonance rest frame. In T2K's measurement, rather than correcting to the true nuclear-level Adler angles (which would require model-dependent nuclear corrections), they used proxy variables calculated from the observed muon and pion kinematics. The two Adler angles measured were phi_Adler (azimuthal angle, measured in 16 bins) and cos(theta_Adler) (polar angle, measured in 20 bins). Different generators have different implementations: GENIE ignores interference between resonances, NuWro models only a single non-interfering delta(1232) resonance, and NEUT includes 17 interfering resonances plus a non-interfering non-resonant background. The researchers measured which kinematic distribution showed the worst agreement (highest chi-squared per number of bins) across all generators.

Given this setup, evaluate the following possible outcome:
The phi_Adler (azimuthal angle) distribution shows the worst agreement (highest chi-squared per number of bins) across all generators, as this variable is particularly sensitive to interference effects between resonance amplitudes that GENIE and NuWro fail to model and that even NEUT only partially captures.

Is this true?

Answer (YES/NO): NO